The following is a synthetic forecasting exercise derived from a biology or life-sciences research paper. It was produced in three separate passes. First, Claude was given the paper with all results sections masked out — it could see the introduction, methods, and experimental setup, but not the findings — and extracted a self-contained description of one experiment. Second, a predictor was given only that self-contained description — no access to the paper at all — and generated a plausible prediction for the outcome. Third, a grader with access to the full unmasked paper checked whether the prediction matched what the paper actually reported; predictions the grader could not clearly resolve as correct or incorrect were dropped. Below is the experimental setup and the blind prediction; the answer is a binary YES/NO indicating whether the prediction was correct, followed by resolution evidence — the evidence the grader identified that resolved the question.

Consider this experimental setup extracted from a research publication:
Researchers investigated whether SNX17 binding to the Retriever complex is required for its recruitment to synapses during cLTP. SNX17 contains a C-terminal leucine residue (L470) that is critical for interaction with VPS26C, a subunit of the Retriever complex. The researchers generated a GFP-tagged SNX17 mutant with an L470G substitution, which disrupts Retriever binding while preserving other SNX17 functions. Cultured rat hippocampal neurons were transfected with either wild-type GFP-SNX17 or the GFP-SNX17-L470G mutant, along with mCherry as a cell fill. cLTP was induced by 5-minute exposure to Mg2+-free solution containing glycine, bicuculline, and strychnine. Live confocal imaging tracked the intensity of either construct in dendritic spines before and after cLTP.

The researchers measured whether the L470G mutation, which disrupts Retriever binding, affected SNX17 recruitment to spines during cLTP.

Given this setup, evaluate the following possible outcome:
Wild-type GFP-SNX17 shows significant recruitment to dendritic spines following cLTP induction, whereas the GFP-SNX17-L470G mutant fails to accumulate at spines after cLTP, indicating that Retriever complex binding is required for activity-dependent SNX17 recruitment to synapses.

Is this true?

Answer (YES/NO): YES